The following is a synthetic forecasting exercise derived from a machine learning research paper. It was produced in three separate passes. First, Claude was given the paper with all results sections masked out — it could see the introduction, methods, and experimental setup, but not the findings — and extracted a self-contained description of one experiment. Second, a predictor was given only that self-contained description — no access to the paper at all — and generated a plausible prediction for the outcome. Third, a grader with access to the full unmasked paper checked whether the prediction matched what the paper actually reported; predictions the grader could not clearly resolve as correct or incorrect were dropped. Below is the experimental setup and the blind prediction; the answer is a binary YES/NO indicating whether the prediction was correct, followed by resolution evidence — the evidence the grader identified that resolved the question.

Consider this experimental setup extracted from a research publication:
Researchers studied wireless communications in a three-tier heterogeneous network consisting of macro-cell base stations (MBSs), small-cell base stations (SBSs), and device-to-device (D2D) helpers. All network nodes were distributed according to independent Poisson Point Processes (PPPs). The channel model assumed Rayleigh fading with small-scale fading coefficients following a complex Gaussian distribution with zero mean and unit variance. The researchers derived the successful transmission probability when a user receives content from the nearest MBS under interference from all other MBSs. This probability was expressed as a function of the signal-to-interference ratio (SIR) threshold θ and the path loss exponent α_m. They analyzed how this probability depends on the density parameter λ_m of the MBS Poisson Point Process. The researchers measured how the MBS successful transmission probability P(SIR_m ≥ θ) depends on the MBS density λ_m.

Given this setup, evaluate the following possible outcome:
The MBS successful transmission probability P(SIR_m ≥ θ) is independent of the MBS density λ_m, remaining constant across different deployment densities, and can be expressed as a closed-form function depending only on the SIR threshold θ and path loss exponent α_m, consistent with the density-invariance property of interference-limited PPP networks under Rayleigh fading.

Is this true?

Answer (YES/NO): YES